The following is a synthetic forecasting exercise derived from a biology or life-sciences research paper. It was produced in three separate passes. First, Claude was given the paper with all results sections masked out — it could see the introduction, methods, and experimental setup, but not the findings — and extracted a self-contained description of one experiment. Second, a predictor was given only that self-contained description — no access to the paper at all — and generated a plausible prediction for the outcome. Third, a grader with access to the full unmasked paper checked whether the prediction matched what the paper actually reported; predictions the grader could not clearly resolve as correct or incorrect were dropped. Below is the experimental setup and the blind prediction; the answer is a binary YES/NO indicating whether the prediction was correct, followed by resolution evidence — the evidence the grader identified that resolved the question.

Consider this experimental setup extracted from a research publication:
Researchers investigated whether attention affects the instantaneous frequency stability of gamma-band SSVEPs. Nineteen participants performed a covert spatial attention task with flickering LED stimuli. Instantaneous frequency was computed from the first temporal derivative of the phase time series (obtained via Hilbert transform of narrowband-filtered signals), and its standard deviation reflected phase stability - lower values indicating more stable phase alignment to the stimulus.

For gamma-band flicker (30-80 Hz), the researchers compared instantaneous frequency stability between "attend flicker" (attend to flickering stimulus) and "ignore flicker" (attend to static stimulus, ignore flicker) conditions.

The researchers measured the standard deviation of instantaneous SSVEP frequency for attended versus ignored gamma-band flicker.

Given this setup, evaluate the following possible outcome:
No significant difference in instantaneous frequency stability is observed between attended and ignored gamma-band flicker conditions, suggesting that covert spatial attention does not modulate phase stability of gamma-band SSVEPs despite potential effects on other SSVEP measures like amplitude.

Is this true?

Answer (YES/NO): NO